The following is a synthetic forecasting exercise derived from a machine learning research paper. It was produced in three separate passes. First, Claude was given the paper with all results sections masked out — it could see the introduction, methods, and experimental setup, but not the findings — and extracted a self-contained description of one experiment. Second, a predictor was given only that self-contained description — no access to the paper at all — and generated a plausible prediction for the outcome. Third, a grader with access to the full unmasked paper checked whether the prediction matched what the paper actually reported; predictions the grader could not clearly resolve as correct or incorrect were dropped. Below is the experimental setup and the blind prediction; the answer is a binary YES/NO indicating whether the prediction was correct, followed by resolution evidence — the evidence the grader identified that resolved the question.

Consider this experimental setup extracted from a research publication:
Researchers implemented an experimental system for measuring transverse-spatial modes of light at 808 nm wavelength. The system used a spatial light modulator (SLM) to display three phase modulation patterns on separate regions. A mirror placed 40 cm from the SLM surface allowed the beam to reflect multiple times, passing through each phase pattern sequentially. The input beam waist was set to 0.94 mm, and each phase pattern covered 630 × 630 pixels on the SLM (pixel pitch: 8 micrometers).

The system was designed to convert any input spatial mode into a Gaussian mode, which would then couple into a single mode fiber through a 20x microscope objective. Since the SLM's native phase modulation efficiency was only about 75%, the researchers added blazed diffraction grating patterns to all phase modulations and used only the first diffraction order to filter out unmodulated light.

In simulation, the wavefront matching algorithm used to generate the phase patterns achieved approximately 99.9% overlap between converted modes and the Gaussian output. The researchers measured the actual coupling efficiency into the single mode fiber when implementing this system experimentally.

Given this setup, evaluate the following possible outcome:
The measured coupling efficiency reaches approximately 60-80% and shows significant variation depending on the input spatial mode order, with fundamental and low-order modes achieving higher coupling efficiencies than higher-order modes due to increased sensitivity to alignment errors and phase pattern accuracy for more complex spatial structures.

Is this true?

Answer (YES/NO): NO